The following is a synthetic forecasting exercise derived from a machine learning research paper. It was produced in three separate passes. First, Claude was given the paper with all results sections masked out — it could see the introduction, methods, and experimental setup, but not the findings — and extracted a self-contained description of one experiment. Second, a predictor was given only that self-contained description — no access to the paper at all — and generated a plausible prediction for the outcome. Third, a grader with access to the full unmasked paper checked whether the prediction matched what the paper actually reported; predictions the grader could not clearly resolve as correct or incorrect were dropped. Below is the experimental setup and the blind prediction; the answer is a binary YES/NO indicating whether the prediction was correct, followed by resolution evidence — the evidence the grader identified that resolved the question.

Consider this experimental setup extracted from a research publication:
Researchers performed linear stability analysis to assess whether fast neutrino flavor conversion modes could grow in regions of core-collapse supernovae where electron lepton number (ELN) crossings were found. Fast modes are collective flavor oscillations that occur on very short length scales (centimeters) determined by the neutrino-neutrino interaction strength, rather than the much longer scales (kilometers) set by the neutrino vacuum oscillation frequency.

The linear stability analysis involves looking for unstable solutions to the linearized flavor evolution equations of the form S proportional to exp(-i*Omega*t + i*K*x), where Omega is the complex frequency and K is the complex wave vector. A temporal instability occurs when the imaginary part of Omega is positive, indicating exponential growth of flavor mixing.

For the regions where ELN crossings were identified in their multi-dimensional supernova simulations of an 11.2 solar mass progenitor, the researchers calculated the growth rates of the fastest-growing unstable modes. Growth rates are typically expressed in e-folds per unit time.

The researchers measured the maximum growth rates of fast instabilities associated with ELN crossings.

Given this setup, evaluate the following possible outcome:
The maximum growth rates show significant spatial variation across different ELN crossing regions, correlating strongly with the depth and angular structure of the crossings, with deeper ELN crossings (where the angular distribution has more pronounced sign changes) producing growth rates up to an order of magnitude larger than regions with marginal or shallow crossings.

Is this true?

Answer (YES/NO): NO